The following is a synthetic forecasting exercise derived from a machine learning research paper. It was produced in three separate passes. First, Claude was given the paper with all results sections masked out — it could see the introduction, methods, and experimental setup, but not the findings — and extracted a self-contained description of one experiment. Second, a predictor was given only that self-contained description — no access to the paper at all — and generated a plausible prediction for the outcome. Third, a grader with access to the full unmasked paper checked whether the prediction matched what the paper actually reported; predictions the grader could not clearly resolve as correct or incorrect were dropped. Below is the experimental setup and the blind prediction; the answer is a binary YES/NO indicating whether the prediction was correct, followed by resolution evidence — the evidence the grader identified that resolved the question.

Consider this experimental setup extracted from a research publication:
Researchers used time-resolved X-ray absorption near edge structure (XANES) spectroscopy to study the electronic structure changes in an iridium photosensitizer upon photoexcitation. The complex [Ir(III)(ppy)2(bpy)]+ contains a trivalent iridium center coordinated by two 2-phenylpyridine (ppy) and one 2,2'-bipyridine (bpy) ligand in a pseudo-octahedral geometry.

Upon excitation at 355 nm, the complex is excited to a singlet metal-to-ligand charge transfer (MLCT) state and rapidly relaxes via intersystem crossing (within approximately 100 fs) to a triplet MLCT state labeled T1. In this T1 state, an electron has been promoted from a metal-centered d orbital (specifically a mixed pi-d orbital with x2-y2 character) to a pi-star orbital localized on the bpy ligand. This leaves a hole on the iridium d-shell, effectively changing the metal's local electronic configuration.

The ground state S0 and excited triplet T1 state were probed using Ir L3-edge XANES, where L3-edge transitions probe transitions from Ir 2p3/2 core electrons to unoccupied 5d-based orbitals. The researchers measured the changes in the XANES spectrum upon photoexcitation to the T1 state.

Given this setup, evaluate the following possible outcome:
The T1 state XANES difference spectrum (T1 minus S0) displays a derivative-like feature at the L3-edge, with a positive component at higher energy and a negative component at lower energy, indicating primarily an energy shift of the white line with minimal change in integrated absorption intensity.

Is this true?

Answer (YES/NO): NO